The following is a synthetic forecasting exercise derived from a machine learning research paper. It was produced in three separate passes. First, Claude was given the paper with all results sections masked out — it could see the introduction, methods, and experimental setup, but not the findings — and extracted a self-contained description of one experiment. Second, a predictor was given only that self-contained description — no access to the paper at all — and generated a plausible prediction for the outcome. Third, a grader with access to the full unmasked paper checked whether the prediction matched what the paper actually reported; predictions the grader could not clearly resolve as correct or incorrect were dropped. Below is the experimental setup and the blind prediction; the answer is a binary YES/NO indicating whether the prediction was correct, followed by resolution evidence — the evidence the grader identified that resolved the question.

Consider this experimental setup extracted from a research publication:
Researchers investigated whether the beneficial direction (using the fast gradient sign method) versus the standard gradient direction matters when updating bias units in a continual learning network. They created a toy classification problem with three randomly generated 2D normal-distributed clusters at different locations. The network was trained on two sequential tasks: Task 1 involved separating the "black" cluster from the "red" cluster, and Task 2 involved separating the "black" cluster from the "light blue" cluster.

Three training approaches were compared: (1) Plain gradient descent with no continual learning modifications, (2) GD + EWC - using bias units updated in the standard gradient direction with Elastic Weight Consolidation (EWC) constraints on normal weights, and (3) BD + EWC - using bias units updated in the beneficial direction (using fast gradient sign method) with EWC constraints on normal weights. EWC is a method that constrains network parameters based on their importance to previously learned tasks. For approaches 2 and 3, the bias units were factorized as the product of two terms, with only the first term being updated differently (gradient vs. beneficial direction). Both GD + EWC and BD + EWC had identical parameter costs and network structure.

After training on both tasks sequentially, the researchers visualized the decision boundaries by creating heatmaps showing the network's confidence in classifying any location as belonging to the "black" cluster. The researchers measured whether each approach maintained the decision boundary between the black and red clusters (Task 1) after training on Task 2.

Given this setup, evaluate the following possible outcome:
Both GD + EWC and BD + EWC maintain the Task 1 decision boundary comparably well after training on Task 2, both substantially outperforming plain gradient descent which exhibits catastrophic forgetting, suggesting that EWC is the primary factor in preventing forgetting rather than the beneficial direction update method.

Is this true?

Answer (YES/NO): NO